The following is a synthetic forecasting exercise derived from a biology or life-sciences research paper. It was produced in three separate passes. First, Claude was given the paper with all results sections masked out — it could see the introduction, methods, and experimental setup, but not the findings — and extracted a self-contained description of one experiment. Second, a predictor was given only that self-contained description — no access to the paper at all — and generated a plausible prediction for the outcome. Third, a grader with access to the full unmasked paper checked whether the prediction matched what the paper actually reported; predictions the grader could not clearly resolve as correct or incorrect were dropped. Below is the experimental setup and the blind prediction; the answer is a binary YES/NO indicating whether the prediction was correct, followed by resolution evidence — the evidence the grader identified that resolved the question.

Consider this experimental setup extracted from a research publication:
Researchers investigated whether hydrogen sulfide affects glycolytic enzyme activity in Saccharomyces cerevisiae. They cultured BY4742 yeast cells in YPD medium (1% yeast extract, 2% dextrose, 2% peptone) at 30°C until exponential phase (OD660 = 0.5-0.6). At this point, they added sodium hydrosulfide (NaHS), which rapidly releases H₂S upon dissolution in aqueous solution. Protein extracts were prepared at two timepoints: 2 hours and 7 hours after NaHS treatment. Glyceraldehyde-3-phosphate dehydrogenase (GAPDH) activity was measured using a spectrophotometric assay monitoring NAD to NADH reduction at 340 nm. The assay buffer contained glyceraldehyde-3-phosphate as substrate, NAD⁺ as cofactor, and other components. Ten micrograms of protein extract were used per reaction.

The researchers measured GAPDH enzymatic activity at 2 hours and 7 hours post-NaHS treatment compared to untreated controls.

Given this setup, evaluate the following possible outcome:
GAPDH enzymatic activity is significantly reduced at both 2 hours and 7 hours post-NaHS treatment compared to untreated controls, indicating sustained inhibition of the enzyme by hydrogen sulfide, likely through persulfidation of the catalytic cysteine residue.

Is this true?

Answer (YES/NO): NO